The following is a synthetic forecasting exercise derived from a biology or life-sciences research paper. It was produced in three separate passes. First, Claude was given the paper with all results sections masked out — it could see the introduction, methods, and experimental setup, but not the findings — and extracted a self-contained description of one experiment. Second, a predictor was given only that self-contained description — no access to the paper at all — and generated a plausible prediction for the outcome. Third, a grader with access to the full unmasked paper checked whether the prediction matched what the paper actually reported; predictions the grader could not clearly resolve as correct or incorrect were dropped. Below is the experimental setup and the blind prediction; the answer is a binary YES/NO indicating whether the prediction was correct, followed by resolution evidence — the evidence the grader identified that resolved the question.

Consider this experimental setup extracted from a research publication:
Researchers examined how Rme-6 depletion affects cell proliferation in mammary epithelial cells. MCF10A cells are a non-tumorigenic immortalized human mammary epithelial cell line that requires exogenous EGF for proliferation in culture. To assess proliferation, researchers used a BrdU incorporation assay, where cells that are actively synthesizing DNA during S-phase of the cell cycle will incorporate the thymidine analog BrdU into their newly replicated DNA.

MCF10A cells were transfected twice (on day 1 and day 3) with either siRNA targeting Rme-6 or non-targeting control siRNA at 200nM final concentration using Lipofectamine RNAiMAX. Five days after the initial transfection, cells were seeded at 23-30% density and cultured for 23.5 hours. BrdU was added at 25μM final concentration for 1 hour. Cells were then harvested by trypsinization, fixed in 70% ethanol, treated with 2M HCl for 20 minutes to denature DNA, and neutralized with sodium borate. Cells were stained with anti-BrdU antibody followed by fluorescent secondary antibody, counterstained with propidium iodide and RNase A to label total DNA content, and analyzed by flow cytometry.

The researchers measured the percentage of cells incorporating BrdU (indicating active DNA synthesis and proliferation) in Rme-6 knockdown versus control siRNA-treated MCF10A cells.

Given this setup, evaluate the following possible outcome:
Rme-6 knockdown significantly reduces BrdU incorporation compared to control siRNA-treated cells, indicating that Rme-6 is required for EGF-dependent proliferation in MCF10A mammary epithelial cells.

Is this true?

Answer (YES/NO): YES